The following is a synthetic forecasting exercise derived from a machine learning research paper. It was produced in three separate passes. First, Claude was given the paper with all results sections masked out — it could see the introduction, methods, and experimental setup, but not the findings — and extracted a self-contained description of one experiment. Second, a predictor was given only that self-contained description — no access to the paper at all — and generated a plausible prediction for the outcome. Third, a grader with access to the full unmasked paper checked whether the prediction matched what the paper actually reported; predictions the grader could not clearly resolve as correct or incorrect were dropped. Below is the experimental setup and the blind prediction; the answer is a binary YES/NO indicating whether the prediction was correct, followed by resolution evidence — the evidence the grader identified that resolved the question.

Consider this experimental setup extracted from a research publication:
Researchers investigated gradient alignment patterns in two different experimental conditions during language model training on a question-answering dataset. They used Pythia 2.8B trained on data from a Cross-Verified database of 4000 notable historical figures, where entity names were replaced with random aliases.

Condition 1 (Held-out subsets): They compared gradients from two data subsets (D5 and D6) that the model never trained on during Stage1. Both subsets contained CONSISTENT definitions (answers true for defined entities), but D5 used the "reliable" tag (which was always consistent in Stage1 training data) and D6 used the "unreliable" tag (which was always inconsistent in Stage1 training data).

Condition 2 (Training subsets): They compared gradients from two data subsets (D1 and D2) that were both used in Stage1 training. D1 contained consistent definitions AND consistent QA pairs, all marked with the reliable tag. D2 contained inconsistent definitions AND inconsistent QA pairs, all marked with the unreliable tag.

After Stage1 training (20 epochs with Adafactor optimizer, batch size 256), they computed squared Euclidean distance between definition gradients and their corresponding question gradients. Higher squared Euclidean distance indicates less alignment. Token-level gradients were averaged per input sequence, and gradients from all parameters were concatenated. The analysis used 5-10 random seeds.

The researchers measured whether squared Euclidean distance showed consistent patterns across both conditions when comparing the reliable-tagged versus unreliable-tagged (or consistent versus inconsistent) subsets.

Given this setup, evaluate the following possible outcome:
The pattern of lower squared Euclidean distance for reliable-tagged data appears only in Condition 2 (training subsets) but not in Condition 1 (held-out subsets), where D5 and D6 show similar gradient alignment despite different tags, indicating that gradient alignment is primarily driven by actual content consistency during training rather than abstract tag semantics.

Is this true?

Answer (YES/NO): NO